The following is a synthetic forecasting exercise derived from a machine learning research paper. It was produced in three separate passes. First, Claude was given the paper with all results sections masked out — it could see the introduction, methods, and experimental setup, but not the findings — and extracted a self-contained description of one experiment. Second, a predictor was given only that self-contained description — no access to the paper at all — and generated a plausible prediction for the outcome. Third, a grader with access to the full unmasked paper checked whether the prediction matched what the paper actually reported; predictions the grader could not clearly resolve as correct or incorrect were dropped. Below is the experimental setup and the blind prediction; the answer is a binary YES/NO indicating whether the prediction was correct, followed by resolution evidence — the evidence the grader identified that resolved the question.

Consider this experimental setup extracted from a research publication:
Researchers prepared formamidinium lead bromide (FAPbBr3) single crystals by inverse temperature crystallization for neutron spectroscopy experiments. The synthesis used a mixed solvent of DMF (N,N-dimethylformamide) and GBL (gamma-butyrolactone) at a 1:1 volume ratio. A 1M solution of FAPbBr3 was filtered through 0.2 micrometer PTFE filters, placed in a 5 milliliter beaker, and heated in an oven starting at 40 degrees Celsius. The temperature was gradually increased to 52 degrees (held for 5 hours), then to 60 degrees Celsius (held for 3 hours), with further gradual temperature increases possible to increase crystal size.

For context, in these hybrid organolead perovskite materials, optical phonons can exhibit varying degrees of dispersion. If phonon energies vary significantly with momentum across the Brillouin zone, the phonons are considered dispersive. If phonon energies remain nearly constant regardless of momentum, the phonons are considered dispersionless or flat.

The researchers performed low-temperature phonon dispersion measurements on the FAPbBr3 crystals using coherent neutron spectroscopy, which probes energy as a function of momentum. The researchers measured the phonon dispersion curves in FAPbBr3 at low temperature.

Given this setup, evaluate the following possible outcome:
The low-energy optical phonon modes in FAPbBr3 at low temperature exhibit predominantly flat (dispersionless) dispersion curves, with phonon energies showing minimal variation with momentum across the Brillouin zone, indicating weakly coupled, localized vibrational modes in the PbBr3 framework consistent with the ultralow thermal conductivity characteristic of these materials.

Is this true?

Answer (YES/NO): YES